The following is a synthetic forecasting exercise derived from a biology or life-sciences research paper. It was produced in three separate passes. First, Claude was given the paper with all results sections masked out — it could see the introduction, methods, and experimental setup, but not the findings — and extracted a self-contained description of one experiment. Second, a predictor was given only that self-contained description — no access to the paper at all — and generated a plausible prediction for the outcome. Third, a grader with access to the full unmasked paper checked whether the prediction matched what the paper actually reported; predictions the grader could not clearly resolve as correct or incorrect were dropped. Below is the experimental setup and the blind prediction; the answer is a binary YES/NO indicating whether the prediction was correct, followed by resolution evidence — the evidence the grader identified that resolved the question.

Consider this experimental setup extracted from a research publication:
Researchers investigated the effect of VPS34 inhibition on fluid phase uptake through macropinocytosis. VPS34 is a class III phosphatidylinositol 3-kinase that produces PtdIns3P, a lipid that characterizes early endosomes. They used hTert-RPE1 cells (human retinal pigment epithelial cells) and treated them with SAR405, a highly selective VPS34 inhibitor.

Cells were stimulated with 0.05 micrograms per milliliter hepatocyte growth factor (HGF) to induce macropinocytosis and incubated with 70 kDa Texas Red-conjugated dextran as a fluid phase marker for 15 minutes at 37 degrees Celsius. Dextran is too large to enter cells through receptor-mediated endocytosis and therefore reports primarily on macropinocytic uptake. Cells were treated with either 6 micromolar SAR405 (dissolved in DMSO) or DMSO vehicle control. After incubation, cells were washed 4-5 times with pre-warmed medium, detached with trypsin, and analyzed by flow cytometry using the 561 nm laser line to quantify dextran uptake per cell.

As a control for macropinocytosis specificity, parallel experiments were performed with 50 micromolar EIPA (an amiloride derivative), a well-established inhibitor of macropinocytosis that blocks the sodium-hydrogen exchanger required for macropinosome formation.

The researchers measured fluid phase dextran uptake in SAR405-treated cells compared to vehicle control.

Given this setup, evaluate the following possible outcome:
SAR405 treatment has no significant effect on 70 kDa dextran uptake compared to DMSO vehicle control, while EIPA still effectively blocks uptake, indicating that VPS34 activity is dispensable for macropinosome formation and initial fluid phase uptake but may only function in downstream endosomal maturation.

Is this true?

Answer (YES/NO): NO